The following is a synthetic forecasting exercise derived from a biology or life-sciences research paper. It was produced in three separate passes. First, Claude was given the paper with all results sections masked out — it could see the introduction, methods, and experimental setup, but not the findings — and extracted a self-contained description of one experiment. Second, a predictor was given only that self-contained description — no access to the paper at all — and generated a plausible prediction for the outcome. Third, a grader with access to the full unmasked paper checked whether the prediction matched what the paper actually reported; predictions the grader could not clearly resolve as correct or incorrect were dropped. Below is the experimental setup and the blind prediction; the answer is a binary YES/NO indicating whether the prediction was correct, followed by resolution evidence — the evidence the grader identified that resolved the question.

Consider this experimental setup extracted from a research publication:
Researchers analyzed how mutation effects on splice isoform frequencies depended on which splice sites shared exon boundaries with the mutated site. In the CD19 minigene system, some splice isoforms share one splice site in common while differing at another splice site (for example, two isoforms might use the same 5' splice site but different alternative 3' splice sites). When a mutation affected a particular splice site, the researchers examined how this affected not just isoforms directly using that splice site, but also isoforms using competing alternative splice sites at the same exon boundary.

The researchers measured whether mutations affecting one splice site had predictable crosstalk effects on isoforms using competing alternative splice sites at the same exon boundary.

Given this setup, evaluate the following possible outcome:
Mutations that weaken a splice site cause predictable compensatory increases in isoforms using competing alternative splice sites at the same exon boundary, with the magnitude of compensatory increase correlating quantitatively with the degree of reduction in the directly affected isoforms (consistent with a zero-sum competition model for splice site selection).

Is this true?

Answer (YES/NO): NO